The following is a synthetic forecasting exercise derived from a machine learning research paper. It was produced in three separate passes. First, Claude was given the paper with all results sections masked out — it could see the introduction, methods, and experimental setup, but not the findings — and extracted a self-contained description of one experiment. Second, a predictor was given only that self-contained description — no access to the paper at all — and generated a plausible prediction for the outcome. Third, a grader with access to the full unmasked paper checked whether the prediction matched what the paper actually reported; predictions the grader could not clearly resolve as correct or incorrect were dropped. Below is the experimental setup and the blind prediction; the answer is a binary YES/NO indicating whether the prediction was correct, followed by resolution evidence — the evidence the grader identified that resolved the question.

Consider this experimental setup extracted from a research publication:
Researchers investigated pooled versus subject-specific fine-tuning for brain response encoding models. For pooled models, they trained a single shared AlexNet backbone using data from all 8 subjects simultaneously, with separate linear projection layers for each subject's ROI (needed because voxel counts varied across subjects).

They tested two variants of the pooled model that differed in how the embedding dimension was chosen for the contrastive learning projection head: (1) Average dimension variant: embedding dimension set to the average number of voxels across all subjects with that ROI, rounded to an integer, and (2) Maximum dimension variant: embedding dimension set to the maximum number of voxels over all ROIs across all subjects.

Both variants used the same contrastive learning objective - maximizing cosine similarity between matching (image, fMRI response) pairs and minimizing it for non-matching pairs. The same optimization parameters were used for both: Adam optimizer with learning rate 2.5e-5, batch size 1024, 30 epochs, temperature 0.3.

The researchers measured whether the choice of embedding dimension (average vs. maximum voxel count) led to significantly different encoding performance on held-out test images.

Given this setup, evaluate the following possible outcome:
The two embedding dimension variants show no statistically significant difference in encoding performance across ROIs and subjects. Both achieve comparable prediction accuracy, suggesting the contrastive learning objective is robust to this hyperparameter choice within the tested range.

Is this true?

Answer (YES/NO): YES